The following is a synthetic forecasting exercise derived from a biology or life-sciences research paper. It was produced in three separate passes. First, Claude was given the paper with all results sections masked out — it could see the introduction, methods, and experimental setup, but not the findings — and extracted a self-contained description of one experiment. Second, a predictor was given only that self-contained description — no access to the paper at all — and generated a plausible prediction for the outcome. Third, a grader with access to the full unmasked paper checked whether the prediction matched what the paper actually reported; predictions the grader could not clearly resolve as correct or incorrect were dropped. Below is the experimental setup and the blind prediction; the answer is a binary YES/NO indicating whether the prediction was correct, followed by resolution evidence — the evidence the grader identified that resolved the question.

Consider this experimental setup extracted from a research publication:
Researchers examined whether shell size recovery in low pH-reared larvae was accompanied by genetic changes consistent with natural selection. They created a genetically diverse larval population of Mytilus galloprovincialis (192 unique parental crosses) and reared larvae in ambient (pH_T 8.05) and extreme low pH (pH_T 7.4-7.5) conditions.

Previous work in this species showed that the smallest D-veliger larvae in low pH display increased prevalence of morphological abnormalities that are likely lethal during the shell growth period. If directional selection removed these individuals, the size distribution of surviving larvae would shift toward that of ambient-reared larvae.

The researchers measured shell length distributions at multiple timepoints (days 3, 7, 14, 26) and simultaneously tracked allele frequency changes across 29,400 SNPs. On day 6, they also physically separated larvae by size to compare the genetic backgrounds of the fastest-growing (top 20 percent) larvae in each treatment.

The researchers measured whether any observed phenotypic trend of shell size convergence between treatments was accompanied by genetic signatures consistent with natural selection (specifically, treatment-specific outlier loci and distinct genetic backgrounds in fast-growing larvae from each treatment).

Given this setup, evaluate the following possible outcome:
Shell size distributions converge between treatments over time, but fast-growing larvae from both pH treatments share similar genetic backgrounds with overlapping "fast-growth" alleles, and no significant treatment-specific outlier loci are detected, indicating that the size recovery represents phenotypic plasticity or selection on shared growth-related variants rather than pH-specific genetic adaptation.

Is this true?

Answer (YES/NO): NO